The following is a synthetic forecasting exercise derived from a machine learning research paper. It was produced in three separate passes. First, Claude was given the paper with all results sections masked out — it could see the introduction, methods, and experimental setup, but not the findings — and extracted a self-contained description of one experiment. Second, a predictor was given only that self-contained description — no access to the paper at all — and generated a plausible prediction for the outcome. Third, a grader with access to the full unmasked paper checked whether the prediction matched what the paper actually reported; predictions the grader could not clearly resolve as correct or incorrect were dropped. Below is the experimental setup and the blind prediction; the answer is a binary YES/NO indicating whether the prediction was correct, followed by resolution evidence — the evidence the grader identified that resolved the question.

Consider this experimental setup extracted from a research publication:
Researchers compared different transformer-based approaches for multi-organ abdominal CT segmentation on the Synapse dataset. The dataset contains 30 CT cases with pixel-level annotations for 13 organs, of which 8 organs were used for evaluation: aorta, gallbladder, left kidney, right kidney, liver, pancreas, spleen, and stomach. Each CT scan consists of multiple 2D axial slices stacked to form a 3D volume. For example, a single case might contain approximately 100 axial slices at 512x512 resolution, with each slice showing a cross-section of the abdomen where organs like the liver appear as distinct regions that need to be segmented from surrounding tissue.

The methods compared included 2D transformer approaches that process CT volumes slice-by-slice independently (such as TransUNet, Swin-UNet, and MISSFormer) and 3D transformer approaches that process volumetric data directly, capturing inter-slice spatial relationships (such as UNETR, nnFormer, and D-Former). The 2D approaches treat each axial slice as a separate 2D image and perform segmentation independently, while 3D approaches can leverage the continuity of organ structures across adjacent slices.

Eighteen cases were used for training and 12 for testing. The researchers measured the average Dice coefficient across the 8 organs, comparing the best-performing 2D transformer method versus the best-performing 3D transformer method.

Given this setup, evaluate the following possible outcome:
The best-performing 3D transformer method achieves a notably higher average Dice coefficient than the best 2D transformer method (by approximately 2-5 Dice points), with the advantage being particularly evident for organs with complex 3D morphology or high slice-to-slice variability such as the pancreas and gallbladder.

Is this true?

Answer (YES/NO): NO